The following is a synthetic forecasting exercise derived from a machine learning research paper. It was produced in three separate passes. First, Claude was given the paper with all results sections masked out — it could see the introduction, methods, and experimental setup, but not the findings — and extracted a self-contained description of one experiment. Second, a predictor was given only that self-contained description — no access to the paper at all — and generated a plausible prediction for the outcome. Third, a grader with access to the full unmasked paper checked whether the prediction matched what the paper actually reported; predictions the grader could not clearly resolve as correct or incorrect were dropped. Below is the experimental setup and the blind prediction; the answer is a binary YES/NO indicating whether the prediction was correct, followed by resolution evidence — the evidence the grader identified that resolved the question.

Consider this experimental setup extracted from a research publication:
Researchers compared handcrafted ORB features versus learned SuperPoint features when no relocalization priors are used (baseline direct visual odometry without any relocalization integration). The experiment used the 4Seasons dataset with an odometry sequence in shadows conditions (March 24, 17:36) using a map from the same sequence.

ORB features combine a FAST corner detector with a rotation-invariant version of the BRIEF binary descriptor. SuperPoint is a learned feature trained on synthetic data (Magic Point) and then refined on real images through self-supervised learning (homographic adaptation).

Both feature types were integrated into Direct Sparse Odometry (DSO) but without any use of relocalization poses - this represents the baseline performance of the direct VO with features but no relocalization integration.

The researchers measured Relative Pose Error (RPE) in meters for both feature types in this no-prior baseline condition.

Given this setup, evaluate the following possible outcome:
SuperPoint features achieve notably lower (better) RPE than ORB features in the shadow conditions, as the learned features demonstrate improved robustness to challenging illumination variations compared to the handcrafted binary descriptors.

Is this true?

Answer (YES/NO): NO